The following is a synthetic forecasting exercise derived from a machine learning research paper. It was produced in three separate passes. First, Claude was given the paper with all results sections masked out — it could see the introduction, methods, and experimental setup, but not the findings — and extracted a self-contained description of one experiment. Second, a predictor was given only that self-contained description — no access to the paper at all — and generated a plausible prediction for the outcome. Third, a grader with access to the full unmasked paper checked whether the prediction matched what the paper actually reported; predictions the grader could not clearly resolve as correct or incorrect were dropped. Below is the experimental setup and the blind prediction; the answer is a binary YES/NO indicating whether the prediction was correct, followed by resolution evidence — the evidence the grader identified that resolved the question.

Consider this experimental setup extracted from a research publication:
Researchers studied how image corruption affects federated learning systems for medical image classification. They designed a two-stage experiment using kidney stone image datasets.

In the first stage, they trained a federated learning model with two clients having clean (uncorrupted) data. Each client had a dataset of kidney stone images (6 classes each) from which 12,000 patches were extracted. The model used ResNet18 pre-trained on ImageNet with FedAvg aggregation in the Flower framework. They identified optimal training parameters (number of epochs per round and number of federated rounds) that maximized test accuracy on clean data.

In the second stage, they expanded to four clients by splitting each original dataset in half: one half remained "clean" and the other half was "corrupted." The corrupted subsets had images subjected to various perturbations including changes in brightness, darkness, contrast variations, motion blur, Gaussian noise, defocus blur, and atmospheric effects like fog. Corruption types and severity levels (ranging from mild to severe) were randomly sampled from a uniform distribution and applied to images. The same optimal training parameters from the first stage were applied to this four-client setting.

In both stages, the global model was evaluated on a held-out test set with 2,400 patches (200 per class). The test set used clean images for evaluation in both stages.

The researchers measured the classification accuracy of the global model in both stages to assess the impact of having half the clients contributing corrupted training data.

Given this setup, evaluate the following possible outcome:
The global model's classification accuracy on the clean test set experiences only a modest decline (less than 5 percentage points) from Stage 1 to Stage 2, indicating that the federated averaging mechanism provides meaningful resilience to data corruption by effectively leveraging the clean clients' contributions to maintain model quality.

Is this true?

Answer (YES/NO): NO